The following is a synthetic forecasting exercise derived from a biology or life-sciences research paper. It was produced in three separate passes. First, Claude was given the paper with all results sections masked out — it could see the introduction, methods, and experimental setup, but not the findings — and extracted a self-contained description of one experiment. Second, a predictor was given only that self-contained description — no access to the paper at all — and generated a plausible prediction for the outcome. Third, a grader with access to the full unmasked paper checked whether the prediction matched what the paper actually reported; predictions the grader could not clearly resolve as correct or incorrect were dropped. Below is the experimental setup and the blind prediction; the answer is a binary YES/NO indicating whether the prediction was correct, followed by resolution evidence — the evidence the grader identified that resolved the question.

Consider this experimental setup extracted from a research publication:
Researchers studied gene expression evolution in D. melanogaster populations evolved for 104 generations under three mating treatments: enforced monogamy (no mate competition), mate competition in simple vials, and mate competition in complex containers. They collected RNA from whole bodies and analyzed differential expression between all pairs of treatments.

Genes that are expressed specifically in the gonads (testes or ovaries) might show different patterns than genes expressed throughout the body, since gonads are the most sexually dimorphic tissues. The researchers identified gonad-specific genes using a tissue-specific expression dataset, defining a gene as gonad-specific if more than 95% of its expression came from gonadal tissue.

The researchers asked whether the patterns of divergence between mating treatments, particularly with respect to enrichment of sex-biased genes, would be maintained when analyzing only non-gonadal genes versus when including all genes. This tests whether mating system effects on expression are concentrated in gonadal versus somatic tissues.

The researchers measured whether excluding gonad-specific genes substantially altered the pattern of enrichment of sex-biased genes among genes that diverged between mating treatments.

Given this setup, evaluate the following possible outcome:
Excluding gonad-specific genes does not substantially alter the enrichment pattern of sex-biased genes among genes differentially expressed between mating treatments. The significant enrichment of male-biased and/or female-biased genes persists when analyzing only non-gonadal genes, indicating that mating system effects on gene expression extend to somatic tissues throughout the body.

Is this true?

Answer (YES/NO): YES